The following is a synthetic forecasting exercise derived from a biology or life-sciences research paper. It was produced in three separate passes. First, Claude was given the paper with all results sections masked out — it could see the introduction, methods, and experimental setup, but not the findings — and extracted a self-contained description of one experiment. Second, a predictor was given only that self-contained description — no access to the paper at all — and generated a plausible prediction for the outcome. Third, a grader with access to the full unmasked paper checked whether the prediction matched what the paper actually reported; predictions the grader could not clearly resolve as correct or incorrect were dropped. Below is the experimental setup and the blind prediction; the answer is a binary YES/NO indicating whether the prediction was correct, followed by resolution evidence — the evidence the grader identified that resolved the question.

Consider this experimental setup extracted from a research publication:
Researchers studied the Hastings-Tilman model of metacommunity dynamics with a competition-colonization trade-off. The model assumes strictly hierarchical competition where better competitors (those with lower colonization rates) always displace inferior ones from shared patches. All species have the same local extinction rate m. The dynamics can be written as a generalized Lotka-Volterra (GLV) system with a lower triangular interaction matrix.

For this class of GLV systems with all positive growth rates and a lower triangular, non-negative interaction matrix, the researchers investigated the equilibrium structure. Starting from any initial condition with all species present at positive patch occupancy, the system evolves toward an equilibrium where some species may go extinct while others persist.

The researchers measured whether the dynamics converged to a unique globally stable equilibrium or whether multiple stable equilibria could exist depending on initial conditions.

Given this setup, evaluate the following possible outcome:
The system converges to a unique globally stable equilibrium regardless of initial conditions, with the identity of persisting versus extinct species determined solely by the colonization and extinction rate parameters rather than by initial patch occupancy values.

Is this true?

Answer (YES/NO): YES